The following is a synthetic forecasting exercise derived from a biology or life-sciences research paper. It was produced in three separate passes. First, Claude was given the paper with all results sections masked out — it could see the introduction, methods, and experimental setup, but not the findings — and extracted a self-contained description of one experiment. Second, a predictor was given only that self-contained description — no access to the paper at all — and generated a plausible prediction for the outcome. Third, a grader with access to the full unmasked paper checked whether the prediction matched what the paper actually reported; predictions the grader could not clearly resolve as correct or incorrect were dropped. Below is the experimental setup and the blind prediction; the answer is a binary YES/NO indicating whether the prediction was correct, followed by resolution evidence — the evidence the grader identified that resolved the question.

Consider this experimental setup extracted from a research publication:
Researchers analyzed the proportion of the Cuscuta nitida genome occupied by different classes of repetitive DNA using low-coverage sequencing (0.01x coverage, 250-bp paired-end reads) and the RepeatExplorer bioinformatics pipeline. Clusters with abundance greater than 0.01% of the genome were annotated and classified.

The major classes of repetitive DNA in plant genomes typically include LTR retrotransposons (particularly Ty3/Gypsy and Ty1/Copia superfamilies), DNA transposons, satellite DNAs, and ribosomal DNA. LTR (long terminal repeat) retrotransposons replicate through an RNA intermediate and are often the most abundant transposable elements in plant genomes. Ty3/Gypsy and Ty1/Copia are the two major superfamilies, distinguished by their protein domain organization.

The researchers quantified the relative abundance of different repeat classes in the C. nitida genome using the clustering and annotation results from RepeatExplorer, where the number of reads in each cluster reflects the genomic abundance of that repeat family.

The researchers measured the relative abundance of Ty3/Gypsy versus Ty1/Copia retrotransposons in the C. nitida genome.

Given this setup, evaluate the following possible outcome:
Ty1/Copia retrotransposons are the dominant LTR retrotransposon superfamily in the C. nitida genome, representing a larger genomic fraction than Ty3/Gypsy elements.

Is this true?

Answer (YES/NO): NO